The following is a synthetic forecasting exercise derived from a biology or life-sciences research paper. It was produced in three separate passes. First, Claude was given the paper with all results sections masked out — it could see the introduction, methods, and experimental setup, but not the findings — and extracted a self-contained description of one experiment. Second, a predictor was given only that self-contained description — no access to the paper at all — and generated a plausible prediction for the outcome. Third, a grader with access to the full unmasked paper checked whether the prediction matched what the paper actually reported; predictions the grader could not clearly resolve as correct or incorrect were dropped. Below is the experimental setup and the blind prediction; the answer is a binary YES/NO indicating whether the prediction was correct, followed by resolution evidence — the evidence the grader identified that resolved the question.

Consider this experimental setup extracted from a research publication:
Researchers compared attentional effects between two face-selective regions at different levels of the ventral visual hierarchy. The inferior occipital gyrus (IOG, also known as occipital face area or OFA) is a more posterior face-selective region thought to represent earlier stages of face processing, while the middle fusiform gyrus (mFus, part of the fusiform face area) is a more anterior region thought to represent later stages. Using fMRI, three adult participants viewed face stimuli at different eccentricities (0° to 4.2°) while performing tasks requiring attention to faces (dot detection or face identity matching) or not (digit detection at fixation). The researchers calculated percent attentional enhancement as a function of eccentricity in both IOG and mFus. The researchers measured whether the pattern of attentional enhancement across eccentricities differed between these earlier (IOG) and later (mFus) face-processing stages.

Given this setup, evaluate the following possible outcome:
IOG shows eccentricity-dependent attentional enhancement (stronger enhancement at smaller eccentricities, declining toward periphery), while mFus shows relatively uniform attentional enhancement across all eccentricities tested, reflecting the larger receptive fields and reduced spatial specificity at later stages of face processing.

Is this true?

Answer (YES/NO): NO